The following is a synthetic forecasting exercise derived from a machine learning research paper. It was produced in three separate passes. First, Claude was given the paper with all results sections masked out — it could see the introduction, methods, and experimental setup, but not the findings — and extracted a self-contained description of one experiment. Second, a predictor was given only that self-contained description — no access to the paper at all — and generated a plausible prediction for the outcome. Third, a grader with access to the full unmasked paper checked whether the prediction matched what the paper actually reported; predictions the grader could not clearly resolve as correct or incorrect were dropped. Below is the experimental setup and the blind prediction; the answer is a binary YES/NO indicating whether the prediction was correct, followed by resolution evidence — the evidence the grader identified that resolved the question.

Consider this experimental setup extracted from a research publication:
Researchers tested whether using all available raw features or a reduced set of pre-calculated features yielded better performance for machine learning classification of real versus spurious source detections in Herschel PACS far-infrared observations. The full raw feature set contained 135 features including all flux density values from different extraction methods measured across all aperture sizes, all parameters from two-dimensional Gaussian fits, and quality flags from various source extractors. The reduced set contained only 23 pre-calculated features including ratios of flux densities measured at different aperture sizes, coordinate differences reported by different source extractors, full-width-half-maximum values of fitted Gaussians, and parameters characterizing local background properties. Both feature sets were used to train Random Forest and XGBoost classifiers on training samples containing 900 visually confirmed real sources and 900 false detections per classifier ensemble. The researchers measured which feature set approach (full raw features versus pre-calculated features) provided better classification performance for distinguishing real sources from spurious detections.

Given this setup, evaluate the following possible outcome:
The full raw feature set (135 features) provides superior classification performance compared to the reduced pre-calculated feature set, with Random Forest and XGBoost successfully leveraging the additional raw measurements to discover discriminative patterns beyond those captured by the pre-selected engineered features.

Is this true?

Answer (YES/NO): NO